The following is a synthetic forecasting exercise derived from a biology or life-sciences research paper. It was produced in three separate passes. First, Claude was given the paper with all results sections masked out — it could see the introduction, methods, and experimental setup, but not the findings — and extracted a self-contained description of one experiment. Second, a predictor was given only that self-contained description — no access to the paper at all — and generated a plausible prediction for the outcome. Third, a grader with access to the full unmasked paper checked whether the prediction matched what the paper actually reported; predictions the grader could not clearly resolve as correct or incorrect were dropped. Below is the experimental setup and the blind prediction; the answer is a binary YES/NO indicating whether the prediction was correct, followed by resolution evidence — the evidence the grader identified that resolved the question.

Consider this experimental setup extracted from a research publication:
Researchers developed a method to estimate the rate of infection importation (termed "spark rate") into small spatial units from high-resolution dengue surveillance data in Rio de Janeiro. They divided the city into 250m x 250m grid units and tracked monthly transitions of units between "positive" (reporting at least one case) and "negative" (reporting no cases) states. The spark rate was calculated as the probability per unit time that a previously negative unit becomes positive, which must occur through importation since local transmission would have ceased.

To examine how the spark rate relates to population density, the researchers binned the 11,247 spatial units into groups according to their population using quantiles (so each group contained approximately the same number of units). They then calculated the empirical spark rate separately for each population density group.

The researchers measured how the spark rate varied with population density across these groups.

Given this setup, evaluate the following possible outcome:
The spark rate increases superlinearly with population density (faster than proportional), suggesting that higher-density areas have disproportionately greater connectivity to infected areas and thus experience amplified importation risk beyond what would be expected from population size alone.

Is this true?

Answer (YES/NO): NO